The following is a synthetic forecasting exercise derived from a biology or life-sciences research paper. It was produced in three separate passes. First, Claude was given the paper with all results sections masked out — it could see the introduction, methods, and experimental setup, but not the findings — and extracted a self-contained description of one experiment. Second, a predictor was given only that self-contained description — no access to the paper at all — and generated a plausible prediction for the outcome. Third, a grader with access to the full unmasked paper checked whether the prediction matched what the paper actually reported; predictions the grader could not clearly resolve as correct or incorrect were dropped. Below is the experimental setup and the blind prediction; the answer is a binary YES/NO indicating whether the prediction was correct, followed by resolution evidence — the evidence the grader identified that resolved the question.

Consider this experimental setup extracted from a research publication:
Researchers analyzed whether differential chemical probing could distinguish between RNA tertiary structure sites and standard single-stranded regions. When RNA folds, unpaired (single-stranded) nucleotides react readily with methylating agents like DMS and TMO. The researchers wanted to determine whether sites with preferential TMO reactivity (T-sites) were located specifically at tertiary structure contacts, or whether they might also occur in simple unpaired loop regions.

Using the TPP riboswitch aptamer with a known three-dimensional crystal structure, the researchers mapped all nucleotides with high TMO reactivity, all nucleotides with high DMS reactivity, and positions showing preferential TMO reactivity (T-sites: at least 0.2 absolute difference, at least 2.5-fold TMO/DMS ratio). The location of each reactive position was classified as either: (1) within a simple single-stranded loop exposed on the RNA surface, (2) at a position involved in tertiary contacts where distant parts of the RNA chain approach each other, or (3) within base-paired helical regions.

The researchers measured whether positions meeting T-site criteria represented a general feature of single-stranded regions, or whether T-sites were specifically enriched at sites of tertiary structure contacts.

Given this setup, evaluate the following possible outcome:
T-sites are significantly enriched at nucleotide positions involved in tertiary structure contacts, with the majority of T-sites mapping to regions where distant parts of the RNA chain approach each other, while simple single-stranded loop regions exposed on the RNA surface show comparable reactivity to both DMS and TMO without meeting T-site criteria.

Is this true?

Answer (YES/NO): YES